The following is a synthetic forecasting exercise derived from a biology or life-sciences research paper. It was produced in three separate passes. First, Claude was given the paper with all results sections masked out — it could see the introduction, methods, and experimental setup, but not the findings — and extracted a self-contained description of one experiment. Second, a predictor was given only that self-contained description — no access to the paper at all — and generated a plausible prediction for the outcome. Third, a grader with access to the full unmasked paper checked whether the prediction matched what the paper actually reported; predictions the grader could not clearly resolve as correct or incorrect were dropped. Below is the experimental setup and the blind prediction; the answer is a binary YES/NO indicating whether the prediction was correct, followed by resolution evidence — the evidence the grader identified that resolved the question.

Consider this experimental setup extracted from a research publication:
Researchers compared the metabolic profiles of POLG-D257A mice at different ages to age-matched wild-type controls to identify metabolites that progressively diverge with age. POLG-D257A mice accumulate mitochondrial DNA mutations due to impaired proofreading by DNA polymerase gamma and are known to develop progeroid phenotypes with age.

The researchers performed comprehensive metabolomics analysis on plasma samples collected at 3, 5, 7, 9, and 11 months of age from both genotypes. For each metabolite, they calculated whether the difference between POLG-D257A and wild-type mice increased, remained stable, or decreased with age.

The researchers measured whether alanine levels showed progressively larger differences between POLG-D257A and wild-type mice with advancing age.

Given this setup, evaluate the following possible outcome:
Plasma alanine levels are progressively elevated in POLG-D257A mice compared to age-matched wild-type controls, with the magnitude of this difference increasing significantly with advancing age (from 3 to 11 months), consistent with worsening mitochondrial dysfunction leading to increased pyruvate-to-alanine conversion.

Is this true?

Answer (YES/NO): YES